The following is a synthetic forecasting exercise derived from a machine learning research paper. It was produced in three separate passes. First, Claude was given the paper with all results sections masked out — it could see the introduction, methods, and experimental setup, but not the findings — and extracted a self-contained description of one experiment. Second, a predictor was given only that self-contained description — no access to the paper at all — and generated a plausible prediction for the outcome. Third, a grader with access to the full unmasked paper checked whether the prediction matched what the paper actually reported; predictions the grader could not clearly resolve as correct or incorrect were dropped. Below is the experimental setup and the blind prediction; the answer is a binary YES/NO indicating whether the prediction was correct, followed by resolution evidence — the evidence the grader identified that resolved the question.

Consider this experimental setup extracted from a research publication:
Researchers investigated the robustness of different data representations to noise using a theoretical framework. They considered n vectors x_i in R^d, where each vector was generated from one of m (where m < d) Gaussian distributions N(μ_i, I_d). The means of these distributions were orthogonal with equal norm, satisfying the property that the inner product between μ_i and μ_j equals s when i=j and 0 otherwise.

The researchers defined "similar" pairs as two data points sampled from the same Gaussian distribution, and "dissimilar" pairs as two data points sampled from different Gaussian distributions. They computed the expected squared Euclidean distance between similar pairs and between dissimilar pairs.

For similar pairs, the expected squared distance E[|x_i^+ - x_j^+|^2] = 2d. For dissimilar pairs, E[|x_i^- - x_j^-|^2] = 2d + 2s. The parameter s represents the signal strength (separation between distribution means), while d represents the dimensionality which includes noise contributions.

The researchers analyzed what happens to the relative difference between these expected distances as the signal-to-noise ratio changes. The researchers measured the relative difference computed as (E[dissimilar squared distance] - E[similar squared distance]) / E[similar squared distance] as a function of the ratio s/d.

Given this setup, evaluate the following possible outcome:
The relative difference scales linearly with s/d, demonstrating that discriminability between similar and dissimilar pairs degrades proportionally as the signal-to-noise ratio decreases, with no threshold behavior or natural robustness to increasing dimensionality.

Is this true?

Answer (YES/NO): YES